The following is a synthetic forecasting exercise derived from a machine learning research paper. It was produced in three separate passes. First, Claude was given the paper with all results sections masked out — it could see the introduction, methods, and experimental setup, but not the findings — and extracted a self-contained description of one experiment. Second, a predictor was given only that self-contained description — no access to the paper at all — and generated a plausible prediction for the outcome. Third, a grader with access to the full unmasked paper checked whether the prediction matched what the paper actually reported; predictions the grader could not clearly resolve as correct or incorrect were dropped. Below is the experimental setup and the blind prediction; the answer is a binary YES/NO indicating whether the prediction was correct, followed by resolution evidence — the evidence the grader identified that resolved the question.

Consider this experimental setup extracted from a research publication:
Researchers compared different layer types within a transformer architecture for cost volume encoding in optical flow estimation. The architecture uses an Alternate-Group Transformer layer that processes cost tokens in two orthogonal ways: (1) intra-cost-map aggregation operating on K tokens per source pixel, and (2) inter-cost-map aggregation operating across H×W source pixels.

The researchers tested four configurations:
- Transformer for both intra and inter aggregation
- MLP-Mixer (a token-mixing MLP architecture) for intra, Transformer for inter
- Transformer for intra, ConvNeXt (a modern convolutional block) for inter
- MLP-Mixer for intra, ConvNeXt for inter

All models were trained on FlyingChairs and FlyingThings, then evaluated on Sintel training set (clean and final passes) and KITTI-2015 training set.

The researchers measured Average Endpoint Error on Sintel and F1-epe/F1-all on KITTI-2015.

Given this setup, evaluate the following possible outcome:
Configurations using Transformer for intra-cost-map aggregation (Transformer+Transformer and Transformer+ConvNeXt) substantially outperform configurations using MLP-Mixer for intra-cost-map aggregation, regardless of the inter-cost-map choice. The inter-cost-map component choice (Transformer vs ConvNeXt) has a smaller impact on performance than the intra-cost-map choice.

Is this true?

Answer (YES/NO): NO